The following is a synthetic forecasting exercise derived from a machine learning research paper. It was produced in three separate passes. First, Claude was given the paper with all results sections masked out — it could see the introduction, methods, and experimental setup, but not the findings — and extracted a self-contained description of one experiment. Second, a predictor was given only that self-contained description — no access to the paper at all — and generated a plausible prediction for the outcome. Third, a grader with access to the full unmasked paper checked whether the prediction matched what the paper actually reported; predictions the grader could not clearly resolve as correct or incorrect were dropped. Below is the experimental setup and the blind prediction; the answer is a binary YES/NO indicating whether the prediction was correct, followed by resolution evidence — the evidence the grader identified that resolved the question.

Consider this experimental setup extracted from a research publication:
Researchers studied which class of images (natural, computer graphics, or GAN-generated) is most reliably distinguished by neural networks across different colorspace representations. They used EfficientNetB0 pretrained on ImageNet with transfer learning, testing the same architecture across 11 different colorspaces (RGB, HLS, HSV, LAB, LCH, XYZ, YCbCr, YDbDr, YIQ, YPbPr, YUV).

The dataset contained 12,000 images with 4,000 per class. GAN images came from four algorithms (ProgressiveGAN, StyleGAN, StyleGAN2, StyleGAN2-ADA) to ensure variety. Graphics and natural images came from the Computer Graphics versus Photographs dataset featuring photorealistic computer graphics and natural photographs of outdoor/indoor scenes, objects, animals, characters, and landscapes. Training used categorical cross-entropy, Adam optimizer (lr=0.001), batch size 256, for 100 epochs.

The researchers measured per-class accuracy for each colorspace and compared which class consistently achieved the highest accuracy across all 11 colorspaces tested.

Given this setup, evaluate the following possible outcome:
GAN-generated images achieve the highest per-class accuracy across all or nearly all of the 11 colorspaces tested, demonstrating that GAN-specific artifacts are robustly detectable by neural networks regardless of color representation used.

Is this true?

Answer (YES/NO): YES